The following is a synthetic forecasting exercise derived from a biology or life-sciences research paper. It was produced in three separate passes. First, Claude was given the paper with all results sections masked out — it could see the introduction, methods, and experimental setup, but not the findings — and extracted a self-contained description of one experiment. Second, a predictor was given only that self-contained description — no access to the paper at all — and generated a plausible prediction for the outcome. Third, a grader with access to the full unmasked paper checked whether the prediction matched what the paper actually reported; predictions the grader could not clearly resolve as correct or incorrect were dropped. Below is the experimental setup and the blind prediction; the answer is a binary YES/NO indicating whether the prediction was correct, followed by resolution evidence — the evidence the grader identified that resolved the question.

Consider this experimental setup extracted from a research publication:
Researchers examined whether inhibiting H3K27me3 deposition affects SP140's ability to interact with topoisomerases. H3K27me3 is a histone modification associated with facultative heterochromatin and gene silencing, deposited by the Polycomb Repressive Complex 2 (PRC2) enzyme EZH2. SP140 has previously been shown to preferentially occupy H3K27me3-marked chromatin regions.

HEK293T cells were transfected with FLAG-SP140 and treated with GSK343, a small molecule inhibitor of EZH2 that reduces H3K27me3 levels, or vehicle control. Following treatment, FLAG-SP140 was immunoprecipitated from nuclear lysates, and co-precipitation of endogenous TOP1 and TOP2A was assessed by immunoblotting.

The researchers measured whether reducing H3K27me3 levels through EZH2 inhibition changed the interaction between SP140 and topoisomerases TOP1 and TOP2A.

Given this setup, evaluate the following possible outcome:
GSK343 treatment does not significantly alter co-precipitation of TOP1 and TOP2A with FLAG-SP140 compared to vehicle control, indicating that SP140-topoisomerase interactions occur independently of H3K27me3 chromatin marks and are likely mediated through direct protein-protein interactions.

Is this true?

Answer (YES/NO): NO